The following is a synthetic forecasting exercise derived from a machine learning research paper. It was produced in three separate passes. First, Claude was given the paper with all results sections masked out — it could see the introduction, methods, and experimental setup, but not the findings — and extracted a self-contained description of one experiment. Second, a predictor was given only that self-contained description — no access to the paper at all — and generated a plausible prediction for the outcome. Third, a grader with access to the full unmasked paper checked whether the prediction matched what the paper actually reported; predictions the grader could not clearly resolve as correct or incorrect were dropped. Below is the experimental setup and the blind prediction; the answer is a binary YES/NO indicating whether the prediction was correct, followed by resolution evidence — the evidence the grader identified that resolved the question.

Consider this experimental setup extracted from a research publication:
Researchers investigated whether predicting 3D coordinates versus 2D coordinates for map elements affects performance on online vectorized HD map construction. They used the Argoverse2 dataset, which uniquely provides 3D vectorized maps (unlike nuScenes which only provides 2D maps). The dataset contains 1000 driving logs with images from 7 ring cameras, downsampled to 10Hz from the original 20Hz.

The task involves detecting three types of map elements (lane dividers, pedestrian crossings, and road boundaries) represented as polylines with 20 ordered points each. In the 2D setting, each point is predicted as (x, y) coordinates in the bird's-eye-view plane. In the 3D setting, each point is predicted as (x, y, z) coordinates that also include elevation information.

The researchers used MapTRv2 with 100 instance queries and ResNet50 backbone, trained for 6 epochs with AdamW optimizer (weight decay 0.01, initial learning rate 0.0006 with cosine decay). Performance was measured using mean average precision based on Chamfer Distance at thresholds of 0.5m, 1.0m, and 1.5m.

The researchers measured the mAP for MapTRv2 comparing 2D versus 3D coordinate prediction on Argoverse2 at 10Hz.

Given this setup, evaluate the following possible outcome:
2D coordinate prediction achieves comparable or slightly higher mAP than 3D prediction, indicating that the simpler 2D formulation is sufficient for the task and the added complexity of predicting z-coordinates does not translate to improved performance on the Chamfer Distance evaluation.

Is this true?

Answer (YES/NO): YES